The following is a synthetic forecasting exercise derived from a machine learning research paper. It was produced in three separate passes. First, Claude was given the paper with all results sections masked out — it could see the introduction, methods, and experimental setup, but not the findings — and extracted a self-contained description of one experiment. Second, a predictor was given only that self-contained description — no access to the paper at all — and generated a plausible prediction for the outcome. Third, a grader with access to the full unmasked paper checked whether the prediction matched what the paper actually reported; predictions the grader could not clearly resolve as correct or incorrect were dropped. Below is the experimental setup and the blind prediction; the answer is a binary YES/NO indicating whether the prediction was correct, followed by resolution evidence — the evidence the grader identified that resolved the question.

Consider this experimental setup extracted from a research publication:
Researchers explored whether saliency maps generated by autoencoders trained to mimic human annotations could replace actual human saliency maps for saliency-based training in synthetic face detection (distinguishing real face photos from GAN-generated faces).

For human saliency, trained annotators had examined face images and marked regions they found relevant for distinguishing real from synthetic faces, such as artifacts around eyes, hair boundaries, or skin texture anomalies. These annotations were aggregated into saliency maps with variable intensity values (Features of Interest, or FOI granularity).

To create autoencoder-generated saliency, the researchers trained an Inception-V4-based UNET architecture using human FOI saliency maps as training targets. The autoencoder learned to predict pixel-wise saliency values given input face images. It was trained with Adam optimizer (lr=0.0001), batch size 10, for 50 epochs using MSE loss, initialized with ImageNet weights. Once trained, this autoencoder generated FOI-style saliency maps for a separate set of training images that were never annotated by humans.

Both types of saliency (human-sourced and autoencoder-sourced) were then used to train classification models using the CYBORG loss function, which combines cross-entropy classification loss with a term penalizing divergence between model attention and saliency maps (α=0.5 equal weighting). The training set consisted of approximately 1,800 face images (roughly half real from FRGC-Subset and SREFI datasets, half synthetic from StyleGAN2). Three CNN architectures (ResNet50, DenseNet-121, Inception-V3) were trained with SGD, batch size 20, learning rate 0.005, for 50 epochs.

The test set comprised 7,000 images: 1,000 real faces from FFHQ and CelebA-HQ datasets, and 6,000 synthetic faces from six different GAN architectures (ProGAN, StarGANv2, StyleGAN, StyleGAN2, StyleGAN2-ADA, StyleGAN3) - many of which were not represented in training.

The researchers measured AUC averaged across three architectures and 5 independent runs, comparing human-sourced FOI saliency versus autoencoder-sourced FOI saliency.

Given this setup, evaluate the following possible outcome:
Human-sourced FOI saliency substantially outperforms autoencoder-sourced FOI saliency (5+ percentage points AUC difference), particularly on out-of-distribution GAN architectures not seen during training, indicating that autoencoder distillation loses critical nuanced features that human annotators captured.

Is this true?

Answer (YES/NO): NO